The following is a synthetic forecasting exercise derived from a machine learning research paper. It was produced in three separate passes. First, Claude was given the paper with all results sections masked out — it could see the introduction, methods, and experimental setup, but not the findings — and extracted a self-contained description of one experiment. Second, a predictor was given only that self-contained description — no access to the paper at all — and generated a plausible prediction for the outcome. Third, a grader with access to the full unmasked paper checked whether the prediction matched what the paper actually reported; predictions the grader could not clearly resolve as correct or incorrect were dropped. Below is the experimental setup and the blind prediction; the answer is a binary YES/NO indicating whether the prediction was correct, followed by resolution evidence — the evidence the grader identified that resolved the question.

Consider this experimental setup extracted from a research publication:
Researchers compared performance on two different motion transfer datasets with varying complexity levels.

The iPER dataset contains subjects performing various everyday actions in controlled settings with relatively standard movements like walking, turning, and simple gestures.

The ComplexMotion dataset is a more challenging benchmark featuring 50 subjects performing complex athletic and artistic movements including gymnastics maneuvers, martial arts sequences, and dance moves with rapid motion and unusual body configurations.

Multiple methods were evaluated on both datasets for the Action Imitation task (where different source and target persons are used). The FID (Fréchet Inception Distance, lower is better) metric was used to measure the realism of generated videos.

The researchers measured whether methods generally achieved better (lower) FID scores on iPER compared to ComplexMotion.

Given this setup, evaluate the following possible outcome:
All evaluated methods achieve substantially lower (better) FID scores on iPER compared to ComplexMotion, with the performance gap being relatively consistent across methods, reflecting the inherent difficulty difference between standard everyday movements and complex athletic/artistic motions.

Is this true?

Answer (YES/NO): NO